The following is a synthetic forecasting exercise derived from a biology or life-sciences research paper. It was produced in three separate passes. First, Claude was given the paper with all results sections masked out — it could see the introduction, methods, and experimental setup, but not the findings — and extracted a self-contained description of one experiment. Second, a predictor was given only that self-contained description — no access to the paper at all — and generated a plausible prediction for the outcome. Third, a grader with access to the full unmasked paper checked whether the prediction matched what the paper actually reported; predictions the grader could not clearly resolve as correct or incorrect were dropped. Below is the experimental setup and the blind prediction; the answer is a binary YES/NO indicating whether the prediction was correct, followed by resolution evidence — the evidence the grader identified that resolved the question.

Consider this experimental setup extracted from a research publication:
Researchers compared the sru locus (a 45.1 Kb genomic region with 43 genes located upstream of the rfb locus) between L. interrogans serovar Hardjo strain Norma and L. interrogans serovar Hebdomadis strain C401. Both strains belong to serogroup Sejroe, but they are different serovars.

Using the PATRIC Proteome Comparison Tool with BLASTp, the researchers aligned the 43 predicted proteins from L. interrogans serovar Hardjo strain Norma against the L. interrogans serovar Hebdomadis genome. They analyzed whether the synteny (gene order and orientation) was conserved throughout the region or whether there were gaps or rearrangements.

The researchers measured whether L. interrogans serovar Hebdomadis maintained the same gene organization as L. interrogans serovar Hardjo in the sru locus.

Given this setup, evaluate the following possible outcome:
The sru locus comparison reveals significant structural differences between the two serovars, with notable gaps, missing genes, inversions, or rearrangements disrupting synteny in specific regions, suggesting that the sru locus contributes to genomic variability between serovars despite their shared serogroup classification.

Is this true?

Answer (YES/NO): YES